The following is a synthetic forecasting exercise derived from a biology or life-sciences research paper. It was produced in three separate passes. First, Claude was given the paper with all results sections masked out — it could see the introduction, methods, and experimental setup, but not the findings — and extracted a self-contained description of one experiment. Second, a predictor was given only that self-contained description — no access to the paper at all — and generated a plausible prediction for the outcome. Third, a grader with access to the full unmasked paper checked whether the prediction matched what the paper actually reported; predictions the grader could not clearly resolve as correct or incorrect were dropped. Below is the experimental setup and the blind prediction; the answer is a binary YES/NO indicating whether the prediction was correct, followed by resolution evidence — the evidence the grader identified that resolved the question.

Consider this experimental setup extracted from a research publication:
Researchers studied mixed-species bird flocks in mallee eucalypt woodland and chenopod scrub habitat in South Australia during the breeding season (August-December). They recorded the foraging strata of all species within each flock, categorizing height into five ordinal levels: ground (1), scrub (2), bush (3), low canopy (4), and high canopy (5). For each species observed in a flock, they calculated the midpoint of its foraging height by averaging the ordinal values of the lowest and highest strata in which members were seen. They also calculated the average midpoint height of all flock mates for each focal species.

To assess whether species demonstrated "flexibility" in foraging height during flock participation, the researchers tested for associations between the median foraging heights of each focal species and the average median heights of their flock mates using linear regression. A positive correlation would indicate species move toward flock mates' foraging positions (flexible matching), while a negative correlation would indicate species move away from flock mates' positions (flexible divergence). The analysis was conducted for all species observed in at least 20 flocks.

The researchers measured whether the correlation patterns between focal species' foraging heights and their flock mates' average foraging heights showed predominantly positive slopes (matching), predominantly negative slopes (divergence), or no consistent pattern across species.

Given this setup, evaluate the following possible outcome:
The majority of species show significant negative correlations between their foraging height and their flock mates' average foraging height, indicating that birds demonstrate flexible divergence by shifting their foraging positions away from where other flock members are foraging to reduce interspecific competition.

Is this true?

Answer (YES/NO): NO